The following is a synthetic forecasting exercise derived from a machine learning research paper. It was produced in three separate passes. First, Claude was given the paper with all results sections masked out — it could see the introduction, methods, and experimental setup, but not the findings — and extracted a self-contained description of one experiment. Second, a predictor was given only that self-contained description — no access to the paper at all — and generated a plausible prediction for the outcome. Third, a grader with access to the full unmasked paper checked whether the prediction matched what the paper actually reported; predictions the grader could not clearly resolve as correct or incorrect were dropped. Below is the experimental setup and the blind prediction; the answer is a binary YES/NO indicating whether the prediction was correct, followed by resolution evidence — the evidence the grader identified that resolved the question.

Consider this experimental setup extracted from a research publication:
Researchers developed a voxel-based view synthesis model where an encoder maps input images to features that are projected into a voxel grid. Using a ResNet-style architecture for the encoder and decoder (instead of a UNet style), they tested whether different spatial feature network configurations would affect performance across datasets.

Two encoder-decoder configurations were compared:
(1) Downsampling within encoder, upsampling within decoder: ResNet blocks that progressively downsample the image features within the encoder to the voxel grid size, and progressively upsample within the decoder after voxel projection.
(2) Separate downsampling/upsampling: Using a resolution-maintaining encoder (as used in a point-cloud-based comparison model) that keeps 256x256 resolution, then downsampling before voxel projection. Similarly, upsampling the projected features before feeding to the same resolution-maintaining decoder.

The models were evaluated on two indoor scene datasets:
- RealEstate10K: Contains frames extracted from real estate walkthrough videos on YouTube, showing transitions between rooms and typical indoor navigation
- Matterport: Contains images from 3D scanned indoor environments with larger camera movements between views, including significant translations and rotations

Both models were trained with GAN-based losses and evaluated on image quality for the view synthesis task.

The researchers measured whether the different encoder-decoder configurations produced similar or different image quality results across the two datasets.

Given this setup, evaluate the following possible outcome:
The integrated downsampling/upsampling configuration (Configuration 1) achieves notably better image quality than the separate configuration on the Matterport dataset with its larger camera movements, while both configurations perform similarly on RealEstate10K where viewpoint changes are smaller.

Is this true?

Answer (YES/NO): YES